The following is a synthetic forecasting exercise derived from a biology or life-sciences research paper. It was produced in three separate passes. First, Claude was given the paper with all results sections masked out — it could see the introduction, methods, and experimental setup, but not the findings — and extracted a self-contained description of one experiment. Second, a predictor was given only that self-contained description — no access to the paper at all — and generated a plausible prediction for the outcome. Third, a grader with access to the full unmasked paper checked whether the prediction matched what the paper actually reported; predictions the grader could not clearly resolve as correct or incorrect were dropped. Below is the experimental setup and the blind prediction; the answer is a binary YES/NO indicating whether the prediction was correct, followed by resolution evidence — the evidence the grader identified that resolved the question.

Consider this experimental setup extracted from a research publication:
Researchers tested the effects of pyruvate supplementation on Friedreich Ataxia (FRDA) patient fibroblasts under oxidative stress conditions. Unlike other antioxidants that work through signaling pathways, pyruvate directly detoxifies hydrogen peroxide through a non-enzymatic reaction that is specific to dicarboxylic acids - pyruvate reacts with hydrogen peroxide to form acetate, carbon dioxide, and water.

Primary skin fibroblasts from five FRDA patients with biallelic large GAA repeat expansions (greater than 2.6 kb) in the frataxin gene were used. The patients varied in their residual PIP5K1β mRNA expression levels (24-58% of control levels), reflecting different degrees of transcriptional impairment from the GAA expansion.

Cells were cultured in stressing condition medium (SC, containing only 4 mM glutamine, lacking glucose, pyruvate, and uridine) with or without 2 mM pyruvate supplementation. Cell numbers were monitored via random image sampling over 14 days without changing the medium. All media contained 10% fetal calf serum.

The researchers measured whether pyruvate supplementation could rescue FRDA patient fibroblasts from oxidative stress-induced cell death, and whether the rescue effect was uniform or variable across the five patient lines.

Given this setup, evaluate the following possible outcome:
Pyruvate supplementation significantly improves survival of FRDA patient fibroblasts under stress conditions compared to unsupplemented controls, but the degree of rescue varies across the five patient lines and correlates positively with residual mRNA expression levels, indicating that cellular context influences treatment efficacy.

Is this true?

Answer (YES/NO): YES